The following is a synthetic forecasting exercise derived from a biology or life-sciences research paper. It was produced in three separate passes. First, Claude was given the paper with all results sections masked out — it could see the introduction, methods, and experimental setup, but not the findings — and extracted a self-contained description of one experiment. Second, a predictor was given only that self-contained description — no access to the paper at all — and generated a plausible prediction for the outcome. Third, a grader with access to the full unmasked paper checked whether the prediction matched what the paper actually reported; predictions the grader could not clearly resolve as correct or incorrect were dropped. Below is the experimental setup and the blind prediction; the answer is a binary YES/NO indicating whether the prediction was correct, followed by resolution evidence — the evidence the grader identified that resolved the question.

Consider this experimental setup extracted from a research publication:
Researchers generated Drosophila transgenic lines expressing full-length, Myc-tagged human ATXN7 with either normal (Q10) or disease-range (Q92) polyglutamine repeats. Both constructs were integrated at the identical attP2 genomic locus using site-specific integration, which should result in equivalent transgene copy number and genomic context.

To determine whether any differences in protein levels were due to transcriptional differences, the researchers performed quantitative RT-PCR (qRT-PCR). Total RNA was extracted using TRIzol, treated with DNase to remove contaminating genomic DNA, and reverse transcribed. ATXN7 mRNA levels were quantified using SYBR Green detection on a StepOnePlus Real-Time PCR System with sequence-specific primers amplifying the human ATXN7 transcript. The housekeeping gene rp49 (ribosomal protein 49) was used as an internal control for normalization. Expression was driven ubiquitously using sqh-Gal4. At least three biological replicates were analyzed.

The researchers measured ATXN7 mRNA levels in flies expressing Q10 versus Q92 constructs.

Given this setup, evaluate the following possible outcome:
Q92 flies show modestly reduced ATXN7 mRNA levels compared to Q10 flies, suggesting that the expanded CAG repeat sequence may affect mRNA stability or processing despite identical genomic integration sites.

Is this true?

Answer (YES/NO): NO